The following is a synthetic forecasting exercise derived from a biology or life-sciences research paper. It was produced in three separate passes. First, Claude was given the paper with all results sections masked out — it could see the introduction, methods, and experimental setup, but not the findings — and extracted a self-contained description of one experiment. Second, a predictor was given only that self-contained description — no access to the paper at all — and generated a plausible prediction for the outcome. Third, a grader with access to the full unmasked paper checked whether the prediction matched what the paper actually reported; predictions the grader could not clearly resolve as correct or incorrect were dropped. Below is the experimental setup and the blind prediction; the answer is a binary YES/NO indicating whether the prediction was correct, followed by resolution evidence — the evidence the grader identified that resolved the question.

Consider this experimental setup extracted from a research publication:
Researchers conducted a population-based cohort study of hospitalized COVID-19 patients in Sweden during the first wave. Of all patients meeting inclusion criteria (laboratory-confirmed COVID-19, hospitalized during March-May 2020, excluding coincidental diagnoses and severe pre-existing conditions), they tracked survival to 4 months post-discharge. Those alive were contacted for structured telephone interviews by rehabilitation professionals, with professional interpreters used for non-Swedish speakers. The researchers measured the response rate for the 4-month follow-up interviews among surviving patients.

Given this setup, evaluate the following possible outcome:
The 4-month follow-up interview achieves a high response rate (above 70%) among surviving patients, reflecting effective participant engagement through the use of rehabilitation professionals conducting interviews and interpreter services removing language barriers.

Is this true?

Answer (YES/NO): YES